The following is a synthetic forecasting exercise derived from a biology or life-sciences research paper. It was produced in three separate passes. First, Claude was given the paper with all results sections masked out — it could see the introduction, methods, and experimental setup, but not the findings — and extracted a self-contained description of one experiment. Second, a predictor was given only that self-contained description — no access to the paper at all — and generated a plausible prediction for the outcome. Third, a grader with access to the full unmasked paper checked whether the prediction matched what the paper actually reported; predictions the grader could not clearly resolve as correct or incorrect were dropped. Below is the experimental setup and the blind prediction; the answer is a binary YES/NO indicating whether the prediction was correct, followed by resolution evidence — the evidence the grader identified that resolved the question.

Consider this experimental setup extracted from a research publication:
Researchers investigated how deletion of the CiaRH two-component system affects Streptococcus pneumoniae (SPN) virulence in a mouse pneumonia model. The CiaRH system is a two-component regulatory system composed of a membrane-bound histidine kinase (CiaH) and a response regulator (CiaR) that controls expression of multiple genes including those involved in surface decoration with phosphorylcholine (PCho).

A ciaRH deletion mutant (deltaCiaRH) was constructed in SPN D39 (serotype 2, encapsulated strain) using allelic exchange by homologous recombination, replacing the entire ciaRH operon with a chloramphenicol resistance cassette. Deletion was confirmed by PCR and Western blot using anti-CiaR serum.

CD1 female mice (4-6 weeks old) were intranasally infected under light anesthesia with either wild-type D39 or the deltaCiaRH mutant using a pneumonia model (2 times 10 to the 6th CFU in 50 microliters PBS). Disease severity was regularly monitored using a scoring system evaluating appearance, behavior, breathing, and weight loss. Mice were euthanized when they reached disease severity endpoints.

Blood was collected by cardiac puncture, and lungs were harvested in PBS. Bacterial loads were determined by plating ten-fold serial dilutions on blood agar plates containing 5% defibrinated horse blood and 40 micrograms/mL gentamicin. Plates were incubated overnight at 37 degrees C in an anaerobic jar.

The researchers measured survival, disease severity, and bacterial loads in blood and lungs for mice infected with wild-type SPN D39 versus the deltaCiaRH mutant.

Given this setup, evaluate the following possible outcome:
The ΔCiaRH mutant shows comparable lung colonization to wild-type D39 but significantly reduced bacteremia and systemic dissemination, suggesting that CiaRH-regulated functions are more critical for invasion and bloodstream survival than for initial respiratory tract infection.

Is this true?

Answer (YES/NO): NO